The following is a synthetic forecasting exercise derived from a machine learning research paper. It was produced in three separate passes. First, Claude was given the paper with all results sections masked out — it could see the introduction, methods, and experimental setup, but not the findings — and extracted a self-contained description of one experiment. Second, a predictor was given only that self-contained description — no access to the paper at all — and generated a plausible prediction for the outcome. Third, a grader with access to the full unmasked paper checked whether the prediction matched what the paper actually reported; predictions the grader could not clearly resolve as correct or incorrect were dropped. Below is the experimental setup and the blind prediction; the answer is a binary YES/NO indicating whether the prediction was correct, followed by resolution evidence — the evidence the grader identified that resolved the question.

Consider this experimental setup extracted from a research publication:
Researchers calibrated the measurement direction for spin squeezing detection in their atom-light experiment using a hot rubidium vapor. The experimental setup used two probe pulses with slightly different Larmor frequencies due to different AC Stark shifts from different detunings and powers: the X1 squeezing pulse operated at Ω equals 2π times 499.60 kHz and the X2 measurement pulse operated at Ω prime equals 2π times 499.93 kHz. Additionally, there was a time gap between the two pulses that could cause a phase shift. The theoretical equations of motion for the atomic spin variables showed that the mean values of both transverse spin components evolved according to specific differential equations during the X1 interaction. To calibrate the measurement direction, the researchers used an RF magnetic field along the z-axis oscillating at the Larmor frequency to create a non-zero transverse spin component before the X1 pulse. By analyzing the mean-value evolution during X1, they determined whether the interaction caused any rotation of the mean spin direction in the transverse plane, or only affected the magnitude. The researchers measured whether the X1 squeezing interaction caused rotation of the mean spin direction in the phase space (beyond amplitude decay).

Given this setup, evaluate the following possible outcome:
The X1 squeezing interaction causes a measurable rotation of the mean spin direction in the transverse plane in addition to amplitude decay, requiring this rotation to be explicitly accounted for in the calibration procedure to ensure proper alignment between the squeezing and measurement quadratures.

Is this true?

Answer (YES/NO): NO